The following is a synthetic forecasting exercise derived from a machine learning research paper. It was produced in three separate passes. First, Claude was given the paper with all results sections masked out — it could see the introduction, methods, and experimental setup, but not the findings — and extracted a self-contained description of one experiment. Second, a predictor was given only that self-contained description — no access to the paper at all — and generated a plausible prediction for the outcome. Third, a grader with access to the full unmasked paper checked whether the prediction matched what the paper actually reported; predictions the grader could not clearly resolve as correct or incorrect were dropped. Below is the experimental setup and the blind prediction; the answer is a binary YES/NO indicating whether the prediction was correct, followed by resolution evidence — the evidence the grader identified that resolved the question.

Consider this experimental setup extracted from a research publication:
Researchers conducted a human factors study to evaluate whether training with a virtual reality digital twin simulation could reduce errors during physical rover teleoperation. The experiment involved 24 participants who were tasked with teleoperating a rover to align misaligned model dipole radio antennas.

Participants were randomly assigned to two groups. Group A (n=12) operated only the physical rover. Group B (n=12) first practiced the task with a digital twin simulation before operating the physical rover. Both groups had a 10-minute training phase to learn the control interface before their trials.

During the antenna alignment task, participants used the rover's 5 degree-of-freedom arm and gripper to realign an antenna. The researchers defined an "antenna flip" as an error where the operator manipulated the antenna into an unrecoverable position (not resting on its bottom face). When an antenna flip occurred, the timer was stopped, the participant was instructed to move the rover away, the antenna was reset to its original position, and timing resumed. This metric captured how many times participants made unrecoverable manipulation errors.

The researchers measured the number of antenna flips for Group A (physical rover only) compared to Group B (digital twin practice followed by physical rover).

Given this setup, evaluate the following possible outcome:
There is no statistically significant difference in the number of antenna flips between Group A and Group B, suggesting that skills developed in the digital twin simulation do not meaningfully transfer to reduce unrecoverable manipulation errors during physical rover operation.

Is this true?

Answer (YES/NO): NO